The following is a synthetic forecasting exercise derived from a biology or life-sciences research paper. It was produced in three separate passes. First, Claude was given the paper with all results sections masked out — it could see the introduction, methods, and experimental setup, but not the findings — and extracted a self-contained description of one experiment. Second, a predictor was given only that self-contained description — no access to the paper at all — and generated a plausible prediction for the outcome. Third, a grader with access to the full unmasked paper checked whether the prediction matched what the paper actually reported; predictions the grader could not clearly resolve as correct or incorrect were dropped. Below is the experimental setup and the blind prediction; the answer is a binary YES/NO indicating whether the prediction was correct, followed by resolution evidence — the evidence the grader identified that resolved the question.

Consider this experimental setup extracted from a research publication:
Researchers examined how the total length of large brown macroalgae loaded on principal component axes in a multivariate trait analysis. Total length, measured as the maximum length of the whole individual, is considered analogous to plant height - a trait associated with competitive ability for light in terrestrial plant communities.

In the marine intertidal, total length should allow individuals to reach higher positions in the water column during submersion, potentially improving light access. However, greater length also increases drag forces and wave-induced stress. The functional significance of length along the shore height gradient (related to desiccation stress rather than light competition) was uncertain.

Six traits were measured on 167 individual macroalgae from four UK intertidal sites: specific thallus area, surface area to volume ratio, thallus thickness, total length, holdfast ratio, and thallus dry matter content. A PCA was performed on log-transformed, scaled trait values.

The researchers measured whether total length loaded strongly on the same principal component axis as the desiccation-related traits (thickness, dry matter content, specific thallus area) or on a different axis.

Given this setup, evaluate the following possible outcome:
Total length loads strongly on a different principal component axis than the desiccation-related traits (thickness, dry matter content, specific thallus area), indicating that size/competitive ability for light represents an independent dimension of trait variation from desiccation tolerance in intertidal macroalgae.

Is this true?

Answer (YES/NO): NO